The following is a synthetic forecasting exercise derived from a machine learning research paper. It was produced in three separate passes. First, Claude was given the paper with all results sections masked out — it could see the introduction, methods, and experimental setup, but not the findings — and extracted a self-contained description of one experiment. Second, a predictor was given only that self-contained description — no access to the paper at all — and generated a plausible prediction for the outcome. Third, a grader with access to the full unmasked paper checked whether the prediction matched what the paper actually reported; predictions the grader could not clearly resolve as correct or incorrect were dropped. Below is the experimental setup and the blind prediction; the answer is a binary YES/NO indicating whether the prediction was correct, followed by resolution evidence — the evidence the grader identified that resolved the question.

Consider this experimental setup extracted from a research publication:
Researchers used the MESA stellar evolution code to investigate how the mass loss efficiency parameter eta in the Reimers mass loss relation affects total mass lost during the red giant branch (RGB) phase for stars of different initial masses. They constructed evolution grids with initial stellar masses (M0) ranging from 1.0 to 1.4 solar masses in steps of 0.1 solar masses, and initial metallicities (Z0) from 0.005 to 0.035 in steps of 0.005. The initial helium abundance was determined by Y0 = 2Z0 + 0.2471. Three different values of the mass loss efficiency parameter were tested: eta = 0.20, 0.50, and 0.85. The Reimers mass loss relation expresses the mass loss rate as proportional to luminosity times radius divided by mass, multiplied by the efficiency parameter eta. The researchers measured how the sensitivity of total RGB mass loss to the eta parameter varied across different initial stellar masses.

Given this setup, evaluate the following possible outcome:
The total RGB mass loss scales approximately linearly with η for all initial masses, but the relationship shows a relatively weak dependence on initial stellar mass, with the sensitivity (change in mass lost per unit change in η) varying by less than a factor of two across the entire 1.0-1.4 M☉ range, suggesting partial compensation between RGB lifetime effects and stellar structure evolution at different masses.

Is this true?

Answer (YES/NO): NO